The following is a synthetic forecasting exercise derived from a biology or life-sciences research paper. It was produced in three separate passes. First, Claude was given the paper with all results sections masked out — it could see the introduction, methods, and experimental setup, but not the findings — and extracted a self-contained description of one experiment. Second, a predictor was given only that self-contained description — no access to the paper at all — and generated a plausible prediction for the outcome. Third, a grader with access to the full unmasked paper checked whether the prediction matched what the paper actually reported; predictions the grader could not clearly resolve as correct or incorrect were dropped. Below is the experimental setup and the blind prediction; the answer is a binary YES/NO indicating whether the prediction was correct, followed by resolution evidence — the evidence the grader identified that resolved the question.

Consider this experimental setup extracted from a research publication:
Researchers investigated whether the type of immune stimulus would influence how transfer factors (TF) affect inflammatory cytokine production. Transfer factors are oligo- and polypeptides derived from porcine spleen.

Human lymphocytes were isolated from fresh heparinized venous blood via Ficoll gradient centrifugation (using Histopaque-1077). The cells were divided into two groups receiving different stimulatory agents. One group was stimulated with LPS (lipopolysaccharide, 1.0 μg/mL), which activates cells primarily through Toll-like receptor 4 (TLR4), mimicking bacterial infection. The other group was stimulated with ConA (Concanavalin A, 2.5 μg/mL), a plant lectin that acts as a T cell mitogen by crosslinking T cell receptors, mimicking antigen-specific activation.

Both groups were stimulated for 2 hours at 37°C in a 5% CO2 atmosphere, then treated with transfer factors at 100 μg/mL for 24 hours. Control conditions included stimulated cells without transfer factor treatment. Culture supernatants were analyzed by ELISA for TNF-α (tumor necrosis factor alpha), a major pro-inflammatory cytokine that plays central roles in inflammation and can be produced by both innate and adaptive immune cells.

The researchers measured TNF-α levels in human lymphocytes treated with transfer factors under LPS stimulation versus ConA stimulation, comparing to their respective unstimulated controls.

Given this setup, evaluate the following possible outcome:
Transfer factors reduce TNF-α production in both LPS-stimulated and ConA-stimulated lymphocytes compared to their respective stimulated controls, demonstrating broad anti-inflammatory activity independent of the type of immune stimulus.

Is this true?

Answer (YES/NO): YES